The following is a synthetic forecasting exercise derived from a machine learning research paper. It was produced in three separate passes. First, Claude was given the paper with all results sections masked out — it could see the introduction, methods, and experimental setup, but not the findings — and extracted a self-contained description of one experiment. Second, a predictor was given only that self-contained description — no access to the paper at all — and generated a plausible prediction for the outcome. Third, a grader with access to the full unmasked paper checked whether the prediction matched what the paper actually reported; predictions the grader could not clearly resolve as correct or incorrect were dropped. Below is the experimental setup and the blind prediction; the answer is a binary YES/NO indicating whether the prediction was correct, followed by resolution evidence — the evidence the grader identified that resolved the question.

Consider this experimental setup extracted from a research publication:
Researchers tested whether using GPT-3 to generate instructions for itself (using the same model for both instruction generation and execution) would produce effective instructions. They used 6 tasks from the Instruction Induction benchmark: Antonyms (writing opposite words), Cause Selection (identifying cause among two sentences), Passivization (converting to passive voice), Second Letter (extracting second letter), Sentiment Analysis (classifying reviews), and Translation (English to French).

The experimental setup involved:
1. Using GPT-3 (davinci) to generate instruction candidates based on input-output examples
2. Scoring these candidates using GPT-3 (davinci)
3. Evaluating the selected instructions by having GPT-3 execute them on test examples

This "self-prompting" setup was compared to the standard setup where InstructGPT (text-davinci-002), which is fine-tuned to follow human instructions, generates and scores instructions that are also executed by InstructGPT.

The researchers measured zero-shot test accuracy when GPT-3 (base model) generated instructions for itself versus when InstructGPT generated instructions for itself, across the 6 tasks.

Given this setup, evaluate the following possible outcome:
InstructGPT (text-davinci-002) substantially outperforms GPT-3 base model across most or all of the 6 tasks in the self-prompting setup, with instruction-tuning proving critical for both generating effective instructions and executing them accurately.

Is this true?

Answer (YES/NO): NO